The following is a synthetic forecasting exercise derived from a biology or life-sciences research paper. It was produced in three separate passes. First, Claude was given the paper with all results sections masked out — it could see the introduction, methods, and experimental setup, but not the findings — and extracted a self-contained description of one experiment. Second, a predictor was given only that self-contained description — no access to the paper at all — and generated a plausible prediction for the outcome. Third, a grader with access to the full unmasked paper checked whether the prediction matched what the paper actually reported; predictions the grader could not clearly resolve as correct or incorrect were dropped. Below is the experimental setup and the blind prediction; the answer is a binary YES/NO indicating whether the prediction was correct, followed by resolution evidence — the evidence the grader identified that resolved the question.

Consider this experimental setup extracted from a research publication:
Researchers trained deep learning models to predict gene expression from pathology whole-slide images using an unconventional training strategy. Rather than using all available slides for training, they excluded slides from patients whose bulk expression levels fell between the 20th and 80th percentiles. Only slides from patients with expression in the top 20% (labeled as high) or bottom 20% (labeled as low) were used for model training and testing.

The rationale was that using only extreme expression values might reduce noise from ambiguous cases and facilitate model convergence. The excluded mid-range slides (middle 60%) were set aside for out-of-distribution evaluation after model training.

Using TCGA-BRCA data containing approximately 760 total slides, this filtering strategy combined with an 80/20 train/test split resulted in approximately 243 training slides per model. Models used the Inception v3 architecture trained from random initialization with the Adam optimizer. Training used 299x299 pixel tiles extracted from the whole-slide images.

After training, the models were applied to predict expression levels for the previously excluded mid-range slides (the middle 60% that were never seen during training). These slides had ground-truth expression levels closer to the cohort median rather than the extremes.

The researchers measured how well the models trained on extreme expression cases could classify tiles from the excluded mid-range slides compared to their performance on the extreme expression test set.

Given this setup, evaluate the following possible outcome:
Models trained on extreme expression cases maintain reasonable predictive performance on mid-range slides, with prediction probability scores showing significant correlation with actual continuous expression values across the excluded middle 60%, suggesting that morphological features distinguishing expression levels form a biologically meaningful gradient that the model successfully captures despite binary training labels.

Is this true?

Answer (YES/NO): YES